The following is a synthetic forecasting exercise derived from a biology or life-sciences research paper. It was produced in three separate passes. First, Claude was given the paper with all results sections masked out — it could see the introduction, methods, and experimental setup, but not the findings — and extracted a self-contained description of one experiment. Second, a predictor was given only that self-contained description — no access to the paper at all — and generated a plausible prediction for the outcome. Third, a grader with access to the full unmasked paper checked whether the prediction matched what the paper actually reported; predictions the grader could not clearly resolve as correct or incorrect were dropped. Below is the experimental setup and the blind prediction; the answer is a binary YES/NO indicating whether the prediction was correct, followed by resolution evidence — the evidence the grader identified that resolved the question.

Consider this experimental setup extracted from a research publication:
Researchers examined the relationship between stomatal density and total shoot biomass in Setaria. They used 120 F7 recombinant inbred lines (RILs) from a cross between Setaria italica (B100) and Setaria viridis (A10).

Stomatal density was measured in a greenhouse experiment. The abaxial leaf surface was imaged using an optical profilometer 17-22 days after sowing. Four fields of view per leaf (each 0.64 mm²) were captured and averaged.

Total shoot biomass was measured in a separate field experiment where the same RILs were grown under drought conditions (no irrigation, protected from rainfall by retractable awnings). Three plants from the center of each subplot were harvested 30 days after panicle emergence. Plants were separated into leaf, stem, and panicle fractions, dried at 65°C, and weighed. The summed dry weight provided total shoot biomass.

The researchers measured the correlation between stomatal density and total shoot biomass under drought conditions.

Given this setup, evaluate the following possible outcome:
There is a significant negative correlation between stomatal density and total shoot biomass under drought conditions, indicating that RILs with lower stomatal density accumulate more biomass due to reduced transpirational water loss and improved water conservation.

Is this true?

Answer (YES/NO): NO